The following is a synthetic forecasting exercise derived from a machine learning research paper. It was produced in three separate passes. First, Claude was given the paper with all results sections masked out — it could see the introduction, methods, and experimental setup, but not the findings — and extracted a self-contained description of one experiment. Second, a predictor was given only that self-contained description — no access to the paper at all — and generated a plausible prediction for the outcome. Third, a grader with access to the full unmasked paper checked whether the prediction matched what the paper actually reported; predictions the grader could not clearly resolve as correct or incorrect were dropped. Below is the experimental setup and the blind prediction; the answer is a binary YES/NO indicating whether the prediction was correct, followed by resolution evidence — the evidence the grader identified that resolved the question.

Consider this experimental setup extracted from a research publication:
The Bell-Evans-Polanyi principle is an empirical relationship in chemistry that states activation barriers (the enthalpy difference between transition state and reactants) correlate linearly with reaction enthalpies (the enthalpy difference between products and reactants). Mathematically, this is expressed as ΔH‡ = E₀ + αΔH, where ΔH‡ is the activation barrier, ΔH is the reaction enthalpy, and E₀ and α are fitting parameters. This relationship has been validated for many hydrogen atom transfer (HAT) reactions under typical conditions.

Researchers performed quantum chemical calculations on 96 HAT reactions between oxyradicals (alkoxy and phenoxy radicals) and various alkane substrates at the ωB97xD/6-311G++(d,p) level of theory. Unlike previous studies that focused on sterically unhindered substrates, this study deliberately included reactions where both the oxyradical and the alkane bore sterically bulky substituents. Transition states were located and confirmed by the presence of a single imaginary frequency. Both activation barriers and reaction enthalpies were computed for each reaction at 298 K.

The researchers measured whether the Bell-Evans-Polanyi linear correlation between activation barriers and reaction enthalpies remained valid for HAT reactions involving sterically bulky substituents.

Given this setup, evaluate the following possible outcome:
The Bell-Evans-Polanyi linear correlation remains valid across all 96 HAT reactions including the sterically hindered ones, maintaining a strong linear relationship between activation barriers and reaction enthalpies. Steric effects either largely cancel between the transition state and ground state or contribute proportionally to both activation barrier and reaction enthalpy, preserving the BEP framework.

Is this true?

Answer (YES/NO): NO